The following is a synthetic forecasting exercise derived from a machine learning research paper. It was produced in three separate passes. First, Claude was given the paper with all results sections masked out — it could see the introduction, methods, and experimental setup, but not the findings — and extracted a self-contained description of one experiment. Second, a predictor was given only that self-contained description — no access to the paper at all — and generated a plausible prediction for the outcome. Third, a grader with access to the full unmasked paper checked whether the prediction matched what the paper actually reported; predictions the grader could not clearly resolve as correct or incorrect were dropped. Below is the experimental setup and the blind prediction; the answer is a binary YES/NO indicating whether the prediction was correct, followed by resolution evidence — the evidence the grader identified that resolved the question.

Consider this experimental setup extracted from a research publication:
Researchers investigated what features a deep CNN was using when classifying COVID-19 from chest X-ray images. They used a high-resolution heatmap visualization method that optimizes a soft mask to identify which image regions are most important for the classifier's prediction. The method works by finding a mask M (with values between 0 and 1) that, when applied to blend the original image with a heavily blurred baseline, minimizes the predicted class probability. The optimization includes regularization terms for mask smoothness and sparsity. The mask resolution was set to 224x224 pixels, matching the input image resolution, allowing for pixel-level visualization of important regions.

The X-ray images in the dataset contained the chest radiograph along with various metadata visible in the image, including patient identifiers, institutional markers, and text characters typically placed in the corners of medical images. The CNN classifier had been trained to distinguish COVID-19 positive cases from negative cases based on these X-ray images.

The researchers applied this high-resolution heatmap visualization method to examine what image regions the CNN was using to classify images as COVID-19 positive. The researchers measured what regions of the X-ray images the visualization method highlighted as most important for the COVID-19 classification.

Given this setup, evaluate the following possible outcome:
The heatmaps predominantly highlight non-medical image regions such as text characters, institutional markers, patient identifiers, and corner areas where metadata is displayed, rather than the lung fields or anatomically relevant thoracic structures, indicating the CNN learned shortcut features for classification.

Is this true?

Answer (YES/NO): NO